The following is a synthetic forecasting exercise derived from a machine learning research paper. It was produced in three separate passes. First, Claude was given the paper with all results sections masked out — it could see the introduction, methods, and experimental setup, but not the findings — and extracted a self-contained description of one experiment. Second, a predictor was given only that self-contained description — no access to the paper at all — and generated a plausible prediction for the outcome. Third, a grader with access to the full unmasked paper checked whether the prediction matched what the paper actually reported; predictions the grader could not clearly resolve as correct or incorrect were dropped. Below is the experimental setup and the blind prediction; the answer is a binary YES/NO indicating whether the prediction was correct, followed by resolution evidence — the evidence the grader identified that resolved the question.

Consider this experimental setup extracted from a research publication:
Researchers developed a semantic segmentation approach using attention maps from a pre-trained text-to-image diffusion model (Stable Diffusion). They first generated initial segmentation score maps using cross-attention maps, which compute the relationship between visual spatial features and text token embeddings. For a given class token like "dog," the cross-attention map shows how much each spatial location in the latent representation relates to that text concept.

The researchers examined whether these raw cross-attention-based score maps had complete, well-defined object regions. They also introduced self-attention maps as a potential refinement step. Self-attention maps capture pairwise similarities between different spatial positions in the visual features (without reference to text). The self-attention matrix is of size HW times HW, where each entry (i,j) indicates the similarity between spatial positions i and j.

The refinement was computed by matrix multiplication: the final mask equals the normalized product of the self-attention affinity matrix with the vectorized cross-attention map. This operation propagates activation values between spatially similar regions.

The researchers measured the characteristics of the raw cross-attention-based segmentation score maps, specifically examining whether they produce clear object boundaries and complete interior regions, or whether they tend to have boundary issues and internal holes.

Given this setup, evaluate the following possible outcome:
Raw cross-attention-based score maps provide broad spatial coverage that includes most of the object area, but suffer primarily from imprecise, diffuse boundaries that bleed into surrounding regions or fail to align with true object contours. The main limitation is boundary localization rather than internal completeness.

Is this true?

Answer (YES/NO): NO